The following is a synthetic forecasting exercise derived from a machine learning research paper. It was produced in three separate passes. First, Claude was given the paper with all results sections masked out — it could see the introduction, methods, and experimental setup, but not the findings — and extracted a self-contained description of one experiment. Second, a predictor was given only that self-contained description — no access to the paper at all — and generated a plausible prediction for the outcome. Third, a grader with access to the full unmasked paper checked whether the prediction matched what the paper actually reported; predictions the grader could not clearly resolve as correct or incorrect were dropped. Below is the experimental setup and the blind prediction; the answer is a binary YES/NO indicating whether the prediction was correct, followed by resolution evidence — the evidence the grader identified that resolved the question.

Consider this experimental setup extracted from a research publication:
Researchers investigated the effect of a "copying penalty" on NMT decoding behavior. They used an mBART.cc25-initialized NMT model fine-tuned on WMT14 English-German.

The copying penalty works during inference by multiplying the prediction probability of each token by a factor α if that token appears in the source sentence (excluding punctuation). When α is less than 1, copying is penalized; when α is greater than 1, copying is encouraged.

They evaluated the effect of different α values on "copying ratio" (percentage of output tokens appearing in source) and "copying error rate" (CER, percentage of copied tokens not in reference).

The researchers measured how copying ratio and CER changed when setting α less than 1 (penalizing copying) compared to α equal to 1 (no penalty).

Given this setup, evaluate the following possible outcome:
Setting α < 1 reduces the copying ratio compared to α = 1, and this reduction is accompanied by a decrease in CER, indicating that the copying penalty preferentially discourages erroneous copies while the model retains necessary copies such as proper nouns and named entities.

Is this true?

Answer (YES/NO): YES